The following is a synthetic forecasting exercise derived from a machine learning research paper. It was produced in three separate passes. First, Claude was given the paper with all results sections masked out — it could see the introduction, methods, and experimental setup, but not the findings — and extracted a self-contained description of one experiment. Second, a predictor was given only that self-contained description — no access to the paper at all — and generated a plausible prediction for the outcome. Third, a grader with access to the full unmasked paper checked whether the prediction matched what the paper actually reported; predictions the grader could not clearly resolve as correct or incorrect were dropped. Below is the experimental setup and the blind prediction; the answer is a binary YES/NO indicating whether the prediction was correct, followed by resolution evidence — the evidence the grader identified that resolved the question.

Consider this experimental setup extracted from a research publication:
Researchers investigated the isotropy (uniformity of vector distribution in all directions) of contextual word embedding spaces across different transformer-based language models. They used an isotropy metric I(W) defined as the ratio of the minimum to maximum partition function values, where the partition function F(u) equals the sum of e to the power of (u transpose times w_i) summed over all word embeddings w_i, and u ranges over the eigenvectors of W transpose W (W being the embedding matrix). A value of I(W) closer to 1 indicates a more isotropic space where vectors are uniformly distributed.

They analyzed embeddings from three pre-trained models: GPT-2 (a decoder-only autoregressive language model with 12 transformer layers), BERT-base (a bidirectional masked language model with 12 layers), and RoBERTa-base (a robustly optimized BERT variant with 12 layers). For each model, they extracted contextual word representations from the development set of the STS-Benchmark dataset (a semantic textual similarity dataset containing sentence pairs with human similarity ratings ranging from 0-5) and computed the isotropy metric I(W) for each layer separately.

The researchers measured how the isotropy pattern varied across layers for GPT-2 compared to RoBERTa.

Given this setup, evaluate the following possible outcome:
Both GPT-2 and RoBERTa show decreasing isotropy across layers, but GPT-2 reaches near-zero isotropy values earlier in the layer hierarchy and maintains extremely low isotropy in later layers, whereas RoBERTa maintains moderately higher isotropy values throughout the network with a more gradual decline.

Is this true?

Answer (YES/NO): NO